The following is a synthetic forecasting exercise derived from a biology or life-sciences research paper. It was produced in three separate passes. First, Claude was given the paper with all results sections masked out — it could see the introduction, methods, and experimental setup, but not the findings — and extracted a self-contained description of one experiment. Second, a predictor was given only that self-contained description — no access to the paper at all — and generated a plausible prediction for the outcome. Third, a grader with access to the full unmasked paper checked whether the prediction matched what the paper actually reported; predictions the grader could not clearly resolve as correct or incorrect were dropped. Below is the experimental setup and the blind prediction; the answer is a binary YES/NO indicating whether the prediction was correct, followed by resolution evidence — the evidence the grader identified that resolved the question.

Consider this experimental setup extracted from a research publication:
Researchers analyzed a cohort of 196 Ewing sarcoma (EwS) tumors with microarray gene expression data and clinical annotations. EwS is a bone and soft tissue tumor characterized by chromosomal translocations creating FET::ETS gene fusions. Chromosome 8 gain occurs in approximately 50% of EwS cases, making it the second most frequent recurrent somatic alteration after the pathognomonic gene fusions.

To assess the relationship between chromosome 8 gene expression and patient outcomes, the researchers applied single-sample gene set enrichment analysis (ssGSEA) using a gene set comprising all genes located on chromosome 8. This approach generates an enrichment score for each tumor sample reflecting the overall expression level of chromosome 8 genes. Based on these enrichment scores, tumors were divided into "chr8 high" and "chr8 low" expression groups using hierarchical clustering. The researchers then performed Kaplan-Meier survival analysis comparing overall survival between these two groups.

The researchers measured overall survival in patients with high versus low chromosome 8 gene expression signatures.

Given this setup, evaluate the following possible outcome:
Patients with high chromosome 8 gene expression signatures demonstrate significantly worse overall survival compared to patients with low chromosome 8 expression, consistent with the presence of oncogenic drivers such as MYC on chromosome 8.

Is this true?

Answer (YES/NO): NO